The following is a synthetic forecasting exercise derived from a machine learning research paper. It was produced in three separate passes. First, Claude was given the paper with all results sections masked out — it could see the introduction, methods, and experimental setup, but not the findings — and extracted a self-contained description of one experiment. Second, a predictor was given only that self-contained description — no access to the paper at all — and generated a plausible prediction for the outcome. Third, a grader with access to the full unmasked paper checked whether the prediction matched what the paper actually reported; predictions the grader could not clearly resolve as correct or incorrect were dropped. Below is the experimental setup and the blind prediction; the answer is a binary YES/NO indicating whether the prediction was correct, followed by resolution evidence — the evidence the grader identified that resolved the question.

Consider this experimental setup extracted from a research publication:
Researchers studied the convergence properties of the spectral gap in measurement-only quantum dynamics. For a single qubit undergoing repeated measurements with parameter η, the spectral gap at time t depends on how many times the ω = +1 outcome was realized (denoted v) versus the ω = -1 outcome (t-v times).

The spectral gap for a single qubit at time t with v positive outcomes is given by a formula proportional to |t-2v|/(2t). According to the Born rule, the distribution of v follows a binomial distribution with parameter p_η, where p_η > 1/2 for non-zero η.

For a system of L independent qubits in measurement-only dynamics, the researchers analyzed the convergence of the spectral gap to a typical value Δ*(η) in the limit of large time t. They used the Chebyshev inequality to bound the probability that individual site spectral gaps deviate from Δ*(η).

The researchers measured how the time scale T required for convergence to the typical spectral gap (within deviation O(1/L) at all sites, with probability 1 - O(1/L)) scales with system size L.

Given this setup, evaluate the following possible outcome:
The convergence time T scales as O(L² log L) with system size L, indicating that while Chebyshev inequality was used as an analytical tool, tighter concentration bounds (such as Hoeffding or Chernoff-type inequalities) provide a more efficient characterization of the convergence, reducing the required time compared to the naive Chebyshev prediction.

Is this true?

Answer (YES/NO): NO